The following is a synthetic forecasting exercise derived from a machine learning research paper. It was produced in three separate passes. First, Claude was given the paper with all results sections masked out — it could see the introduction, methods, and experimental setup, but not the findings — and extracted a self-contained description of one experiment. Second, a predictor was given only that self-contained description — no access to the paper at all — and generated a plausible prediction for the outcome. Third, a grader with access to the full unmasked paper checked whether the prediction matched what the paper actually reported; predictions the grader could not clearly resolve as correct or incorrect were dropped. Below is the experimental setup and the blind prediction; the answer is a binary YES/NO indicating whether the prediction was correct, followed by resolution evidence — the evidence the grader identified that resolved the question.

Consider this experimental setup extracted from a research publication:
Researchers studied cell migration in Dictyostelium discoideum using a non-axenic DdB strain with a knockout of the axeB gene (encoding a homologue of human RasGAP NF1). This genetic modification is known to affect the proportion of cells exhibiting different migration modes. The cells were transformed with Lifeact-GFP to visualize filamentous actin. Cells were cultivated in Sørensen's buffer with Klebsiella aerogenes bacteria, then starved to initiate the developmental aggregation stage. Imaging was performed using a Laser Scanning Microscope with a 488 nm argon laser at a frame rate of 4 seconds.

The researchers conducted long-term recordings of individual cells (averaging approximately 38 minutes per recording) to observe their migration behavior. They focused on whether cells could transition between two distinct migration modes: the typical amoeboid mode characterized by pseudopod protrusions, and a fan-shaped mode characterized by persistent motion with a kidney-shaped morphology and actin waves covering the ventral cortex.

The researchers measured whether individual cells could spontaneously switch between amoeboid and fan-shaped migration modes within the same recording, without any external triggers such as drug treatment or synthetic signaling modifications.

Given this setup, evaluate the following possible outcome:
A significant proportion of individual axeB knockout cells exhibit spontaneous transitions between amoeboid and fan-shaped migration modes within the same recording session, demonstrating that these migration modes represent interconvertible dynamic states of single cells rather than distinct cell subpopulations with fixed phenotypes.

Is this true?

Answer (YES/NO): YES